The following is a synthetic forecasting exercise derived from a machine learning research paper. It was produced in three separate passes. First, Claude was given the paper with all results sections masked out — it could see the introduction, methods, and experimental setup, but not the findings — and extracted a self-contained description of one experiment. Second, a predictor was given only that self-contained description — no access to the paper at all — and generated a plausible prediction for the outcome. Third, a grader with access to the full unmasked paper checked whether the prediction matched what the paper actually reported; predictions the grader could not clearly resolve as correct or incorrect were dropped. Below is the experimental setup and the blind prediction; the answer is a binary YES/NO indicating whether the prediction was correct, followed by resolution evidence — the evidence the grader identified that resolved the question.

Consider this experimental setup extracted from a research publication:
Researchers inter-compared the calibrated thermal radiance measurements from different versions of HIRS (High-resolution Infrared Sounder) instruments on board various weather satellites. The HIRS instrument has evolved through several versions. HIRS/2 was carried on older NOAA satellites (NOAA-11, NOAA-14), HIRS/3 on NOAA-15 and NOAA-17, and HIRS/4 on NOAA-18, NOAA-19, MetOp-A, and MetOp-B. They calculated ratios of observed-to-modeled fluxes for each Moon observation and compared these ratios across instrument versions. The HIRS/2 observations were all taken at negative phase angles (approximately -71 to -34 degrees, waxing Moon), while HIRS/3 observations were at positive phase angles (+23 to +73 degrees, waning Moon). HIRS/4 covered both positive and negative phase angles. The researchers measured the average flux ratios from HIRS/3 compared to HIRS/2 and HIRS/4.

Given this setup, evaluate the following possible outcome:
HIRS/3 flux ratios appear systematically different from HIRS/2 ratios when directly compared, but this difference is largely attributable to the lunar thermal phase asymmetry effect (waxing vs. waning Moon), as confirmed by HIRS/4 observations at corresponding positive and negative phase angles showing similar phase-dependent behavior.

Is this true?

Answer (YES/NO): NO